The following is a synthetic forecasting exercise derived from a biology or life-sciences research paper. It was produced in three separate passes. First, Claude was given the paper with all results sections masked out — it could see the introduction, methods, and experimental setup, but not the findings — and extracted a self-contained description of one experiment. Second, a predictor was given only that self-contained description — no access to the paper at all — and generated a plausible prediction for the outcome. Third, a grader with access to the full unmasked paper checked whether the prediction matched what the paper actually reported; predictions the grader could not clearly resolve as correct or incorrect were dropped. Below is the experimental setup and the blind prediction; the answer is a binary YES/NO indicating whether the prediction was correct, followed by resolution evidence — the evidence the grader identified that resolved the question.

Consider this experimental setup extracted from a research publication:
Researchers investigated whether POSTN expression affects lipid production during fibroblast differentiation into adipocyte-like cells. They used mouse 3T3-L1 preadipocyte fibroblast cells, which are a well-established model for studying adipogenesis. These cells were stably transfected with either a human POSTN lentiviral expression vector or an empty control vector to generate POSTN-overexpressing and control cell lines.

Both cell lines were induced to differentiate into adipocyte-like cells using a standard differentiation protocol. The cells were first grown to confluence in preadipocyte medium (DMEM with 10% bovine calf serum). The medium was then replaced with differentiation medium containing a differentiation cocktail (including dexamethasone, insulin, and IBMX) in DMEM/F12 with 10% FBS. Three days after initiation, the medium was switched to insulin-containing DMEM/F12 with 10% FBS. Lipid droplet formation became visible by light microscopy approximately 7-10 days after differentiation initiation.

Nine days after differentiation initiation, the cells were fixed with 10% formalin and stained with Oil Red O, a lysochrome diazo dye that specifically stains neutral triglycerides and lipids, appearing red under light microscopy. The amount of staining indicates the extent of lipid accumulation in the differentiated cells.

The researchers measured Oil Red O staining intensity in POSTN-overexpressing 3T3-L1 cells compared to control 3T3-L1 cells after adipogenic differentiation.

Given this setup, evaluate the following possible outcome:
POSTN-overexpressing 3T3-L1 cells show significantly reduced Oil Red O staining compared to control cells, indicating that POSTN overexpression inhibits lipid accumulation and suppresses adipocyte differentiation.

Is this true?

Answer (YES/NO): NO